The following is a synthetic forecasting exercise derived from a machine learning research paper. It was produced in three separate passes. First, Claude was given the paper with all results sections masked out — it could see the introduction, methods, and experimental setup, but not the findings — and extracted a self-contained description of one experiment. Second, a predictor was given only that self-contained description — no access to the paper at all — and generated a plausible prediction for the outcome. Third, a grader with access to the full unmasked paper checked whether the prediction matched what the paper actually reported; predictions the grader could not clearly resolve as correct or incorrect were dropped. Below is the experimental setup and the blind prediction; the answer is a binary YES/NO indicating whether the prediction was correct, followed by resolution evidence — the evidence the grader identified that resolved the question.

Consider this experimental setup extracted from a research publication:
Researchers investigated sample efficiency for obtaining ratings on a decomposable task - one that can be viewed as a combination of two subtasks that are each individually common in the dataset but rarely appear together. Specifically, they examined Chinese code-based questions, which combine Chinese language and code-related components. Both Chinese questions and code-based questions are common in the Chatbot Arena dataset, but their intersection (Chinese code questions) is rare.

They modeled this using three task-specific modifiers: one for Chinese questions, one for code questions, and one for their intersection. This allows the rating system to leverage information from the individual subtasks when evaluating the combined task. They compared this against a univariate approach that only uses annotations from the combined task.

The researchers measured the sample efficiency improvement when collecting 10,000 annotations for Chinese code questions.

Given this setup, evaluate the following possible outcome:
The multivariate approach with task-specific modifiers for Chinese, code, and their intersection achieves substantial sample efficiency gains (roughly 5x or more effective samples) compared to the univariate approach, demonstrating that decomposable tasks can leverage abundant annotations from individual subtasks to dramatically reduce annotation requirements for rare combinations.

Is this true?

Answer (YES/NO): NO